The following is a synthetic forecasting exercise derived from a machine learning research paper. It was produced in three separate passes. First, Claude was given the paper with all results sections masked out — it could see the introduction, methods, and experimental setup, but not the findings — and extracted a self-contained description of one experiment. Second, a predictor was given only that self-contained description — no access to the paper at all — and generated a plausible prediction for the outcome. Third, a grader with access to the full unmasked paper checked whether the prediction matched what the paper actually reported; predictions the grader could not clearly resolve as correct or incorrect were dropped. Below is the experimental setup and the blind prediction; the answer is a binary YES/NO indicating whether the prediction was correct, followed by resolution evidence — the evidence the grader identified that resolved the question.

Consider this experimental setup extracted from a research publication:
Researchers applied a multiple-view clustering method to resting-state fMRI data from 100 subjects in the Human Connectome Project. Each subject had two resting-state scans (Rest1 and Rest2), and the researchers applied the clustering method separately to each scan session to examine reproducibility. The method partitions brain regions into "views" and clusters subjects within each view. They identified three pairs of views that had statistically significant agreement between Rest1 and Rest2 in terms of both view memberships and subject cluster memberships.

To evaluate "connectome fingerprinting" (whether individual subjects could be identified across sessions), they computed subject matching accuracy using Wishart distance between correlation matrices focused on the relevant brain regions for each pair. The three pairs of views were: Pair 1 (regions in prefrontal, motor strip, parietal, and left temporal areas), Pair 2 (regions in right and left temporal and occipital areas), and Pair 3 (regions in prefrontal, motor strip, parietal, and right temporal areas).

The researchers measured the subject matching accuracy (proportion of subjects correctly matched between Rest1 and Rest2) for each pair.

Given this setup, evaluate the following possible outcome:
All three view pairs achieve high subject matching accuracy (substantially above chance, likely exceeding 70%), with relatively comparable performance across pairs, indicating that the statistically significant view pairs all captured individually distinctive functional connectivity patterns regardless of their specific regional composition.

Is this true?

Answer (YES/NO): NO